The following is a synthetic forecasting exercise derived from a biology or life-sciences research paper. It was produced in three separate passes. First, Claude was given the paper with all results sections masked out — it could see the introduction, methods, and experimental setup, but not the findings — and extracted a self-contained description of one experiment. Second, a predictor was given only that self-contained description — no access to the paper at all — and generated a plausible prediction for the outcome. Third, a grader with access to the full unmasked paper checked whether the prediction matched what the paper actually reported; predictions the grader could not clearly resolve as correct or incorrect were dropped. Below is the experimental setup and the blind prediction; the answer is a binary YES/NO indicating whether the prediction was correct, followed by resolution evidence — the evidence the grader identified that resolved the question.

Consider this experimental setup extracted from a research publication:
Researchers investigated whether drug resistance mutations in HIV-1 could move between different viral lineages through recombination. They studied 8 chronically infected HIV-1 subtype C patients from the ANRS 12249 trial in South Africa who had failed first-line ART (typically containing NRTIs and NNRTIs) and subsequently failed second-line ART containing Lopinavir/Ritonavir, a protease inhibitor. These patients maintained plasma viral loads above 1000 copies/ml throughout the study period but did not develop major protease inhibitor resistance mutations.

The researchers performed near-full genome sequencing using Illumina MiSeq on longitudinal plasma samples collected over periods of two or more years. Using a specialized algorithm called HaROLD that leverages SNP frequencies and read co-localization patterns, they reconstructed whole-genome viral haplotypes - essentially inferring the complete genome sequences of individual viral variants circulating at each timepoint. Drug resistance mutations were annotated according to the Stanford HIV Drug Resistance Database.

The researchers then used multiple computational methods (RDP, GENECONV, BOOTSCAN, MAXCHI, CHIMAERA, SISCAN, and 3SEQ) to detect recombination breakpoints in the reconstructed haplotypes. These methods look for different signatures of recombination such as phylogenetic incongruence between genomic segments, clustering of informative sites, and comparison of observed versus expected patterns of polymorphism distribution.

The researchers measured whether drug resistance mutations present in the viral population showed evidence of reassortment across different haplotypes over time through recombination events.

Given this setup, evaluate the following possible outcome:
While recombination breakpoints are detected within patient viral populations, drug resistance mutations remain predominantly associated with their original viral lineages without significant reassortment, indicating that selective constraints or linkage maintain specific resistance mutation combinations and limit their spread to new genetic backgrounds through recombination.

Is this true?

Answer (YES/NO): NO